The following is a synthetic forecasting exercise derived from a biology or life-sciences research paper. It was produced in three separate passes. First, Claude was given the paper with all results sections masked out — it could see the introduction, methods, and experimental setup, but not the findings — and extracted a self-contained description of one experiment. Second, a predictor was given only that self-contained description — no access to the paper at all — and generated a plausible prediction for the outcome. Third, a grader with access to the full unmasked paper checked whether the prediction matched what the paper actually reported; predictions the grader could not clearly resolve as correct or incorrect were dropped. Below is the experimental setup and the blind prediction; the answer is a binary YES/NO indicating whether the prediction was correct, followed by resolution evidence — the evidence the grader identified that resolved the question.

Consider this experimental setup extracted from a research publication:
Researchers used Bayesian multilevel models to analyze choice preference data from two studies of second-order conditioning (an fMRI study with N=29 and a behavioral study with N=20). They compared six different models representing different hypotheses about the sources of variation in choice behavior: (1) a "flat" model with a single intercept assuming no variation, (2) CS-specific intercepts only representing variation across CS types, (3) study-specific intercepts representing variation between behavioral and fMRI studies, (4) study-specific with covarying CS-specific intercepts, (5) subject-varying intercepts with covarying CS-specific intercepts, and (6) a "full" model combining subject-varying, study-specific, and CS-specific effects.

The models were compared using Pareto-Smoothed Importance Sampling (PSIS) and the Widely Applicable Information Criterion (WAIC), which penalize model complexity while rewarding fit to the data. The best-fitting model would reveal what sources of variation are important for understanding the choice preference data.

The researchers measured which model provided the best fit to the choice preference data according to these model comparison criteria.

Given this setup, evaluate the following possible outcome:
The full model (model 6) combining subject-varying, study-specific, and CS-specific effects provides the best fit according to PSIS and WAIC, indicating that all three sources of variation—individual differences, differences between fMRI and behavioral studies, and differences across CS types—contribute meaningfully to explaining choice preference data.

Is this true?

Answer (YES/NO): NO